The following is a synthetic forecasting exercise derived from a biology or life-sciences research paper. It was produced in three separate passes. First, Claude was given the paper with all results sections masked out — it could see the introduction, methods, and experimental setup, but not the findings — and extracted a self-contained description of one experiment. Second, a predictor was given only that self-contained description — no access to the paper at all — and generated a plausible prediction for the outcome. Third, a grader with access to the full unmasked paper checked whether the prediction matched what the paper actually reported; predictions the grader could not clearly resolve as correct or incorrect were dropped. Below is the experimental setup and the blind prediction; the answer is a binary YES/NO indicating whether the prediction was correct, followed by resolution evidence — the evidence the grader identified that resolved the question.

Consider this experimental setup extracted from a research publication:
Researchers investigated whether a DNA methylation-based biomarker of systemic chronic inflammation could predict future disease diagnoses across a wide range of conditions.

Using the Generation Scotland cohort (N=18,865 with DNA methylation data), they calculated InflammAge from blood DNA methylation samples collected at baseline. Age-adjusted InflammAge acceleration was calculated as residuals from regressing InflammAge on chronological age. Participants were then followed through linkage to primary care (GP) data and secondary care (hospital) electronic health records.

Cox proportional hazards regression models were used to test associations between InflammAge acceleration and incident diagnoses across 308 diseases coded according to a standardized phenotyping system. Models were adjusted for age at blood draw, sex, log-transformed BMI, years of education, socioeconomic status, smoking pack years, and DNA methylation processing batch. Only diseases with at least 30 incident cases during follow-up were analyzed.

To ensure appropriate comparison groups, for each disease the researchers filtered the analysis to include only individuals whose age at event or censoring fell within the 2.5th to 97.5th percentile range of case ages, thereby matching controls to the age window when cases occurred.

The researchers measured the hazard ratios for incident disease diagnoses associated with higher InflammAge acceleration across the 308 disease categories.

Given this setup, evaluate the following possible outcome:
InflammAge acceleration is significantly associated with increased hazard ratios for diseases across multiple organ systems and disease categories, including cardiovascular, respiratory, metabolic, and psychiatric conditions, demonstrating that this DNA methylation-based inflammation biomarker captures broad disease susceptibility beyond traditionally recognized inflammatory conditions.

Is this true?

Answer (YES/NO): NO